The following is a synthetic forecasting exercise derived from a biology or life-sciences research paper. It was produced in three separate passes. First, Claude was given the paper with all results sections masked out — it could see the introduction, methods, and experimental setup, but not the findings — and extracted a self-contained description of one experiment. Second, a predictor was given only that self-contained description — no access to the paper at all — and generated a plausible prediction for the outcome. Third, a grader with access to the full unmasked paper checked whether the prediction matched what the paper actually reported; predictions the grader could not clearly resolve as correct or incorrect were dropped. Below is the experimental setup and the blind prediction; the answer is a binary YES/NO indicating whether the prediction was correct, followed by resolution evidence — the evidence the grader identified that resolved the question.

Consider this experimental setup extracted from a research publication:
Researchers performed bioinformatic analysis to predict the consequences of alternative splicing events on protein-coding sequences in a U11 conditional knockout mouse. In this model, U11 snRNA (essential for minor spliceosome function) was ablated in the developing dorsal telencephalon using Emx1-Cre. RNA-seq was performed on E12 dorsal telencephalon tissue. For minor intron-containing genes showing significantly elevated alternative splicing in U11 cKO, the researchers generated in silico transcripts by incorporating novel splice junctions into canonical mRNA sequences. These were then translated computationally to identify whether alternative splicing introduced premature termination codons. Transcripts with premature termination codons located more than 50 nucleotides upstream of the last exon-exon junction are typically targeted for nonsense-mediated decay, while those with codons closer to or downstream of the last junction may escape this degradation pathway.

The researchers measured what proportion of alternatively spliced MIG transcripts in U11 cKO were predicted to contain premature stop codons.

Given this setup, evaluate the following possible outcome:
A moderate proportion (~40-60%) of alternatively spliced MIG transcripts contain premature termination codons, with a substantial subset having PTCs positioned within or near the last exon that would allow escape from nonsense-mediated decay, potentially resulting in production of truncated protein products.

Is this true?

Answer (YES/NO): NO